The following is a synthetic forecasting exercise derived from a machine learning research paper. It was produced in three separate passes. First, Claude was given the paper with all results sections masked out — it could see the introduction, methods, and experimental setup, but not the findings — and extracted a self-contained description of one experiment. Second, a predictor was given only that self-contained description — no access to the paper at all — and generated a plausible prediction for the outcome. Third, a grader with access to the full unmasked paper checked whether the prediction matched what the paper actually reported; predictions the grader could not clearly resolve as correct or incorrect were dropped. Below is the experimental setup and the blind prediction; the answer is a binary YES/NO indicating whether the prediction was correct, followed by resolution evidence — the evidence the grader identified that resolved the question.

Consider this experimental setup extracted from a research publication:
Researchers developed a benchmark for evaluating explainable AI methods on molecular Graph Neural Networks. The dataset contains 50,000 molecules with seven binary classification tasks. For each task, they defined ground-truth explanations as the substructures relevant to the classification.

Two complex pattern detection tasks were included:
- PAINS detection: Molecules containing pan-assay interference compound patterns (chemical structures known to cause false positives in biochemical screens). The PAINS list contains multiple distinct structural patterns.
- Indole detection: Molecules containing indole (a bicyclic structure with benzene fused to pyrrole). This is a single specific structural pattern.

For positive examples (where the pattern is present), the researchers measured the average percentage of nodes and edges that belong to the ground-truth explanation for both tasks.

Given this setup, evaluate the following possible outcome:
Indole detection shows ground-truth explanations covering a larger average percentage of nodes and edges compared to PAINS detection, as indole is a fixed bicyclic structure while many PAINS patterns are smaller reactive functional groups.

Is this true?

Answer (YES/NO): NO